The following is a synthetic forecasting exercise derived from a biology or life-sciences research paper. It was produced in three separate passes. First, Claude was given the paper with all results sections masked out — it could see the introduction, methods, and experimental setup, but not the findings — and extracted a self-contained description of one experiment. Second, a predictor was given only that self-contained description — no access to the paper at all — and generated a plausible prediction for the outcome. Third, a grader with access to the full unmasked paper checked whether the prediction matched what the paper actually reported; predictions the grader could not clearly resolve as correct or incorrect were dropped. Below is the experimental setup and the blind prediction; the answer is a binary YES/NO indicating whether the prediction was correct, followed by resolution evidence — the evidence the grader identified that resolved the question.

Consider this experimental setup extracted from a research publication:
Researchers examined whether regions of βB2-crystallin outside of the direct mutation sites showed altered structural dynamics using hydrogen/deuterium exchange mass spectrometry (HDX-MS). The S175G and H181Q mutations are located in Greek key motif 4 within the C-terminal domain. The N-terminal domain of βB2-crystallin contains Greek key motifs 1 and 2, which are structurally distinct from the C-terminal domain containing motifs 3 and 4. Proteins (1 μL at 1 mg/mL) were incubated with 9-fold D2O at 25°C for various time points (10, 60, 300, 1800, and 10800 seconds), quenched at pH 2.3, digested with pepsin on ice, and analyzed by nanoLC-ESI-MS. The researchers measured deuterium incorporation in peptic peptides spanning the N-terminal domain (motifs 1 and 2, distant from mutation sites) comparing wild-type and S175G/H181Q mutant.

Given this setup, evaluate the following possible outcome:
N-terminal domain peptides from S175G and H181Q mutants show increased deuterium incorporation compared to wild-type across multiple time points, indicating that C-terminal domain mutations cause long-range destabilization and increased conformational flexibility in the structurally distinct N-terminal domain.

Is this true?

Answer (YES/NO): NO